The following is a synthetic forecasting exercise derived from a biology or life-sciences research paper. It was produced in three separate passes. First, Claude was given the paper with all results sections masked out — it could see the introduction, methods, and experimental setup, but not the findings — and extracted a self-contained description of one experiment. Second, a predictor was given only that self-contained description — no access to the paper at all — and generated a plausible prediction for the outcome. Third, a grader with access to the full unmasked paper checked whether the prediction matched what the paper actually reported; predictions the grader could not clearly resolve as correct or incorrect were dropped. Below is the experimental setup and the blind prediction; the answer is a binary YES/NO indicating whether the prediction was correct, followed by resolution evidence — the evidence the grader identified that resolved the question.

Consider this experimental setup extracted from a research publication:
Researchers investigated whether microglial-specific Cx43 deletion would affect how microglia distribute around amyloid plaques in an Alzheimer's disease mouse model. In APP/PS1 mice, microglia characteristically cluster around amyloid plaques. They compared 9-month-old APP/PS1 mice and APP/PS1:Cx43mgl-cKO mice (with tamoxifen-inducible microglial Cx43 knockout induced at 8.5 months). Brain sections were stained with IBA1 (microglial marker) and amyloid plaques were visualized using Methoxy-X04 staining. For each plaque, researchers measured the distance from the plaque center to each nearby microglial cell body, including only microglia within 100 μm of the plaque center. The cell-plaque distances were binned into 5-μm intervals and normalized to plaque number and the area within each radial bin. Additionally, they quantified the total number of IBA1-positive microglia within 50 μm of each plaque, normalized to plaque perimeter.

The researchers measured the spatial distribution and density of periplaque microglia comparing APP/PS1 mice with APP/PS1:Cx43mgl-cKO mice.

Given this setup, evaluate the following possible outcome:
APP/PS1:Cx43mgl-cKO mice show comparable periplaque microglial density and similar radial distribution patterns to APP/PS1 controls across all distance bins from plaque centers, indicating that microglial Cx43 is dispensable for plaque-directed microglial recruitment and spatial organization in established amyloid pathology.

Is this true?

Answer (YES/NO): NO